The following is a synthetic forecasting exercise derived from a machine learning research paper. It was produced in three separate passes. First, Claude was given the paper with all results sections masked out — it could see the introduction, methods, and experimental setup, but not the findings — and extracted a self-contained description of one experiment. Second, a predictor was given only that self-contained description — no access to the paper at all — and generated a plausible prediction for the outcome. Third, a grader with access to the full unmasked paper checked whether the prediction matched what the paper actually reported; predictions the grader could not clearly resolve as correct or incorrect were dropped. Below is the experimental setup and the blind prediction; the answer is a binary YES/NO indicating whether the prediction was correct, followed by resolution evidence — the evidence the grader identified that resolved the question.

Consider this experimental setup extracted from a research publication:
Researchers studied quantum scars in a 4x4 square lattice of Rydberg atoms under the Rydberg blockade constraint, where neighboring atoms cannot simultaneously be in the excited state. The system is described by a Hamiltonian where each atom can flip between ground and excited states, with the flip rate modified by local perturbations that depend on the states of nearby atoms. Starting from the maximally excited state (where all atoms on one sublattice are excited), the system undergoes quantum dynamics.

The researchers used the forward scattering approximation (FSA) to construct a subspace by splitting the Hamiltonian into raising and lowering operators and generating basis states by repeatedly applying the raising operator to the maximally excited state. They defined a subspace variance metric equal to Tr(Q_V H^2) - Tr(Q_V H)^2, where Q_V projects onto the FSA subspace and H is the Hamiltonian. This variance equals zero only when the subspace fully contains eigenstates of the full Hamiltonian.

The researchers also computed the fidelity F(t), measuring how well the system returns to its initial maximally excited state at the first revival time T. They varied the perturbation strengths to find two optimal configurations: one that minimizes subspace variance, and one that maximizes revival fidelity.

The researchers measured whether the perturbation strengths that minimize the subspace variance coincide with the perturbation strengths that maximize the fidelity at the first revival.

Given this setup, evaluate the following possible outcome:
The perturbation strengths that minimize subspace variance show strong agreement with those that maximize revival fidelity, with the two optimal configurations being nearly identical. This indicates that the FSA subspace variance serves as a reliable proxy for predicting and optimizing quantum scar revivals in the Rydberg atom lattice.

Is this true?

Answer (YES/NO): NO